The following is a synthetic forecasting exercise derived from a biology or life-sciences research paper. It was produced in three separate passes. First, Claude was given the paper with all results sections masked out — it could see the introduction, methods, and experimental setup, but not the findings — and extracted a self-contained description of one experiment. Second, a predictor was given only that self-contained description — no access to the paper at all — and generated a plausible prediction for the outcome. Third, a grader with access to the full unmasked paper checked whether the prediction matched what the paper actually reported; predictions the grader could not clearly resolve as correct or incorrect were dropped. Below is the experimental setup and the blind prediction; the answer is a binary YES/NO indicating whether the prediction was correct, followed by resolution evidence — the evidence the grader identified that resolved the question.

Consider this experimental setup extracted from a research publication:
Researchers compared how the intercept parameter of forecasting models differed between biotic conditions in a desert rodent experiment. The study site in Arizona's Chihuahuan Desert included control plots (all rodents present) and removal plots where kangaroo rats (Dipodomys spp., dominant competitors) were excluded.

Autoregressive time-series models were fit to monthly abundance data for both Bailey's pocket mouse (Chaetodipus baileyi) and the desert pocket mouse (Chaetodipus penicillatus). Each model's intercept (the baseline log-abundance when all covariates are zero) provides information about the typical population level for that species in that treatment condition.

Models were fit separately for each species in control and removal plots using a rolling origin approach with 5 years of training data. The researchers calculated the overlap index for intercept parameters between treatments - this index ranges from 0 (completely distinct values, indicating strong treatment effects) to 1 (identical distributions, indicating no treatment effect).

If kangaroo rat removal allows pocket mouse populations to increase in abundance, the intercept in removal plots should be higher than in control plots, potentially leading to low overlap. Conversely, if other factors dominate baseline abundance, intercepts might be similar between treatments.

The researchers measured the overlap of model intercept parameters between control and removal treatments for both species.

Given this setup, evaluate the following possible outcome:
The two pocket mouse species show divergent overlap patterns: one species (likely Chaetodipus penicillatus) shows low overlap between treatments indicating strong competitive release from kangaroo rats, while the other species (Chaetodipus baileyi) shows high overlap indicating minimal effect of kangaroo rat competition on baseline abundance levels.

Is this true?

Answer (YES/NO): NO